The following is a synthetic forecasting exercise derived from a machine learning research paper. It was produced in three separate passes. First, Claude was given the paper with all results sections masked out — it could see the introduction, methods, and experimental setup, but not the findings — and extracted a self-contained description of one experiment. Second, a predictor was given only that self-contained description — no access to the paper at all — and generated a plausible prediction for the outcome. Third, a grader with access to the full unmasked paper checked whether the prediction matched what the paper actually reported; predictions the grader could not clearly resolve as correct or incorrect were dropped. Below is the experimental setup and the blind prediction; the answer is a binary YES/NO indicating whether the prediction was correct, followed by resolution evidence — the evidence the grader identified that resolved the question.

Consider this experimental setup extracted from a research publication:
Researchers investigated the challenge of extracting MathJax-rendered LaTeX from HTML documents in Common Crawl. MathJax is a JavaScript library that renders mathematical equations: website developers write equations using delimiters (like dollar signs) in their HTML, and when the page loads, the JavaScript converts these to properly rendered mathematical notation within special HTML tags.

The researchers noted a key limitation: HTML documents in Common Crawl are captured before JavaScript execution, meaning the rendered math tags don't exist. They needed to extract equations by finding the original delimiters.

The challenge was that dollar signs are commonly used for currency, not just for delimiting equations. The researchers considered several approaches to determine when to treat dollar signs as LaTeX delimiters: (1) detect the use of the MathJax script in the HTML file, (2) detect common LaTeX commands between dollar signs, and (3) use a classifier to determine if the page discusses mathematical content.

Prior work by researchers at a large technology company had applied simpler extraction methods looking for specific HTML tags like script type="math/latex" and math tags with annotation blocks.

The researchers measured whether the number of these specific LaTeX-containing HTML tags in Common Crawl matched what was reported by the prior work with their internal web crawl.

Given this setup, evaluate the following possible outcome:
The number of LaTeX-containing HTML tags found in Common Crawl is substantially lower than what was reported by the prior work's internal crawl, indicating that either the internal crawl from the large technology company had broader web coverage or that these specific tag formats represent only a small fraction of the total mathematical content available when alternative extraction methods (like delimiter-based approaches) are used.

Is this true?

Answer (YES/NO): YES